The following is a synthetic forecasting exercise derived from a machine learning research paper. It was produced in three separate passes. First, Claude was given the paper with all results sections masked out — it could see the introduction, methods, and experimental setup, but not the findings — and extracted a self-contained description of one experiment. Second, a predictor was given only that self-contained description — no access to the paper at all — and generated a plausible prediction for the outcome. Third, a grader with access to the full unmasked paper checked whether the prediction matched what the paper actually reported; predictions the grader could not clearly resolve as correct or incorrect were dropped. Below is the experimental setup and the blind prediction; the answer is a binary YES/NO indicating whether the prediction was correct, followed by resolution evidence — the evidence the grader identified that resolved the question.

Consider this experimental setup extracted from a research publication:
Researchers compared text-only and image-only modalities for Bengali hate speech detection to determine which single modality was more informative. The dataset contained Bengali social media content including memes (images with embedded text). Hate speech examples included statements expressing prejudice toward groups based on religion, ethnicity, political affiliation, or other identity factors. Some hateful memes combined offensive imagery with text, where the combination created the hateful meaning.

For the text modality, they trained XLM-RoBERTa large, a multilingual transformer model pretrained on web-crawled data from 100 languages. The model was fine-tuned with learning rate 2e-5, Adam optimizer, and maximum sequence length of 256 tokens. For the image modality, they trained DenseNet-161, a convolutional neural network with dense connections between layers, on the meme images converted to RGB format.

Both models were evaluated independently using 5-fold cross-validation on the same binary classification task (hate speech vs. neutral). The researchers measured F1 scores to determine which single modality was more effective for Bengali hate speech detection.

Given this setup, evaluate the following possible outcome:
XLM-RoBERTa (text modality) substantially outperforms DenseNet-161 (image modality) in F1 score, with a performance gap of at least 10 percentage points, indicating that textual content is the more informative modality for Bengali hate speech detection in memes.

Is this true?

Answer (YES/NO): NO